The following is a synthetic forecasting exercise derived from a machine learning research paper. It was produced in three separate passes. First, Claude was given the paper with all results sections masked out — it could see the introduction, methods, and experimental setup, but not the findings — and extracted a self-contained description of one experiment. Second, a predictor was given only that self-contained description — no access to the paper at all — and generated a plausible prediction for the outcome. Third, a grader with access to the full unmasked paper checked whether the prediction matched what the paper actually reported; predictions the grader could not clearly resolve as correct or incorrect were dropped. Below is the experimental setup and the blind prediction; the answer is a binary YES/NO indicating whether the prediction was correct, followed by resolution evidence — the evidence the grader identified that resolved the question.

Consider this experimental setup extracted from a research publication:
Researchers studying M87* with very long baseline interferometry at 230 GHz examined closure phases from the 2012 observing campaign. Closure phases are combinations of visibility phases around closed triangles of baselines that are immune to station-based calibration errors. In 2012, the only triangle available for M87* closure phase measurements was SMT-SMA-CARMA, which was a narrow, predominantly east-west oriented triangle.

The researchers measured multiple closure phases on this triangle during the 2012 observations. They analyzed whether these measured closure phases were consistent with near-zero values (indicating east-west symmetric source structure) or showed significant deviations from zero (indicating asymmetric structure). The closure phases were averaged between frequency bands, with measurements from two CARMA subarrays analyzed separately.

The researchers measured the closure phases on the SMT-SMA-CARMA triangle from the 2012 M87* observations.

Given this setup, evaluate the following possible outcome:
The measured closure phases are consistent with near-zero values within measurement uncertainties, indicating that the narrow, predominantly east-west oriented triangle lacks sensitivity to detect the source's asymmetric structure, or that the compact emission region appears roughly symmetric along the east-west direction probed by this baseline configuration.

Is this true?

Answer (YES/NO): YES